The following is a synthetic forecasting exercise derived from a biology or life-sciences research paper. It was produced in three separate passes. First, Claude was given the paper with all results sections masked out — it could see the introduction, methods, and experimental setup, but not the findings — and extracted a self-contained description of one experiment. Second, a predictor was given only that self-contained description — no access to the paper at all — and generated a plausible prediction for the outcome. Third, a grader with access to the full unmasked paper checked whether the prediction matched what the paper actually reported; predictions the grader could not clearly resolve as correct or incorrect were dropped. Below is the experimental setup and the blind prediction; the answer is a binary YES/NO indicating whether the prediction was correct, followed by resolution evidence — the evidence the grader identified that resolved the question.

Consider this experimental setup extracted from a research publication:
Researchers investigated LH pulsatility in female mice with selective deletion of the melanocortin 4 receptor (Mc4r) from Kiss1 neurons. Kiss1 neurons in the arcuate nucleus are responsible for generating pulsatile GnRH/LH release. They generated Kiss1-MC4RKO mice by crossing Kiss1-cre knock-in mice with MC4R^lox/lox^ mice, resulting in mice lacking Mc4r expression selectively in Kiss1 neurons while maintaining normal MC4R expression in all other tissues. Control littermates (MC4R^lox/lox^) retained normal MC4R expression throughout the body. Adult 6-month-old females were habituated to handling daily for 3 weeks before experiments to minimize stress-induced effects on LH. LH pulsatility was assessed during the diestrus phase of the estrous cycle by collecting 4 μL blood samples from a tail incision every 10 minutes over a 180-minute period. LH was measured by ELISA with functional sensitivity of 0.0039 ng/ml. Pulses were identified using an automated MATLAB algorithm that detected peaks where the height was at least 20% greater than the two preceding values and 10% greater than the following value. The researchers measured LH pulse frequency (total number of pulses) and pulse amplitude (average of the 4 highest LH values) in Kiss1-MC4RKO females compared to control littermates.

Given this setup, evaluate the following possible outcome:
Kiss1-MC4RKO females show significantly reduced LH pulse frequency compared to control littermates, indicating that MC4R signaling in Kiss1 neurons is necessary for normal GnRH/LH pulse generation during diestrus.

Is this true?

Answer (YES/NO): NO